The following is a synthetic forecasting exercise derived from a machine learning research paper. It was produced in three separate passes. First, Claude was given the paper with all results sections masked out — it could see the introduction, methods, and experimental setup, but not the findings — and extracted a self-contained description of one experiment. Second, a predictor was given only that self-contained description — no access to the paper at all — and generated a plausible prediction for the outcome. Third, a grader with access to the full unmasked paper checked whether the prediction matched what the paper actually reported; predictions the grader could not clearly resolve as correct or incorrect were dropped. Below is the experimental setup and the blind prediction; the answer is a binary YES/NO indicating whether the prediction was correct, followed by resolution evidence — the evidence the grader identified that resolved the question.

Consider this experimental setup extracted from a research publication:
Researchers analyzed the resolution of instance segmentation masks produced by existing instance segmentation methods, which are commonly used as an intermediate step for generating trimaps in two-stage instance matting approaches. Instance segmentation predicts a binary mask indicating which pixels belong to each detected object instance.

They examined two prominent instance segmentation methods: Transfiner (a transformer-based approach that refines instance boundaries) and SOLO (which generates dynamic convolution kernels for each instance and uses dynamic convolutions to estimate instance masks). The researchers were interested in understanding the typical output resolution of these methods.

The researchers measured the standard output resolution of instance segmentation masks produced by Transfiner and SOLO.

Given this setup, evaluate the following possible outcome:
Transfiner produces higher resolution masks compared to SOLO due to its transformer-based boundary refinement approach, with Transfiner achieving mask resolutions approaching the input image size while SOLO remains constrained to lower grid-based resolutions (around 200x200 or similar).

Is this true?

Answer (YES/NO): NO